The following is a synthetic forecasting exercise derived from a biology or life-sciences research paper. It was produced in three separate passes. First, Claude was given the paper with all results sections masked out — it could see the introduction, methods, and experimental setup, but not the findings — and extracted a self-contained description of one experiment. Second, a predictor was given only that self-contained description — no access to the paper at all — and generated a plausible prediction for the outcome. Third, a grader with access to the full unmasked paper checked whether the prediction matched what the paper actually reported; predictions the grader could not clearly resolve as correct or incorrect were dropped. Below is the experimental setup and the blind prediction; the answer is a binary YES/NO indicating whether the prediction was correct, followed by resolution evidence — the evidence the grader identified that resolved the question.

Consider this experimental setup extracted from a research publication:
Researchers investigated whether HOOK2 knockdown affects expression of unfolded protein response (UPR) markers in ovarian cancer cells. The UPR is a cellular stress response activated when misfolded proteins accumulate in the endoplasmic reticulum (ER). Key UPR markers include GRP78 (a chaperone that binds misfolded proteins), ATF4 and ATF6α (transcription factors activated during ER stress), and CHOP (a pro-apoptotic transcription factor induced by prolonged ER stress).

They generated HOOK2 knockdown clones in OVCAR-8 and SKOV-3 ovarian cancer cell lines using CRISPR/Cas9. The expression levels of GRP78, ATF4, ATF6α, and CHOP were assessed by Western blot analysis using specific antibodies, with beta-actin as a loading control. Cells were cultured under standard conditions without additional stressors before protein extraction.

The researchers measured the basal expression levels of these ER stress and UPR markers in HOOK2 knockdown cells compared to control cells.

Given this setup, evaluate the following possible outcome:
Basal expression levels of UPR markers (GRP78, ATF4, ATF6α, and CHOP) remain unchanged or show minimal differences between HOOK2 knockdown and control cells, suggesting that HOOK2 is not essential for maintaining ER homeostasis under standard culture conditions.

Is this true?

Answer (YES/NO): NO